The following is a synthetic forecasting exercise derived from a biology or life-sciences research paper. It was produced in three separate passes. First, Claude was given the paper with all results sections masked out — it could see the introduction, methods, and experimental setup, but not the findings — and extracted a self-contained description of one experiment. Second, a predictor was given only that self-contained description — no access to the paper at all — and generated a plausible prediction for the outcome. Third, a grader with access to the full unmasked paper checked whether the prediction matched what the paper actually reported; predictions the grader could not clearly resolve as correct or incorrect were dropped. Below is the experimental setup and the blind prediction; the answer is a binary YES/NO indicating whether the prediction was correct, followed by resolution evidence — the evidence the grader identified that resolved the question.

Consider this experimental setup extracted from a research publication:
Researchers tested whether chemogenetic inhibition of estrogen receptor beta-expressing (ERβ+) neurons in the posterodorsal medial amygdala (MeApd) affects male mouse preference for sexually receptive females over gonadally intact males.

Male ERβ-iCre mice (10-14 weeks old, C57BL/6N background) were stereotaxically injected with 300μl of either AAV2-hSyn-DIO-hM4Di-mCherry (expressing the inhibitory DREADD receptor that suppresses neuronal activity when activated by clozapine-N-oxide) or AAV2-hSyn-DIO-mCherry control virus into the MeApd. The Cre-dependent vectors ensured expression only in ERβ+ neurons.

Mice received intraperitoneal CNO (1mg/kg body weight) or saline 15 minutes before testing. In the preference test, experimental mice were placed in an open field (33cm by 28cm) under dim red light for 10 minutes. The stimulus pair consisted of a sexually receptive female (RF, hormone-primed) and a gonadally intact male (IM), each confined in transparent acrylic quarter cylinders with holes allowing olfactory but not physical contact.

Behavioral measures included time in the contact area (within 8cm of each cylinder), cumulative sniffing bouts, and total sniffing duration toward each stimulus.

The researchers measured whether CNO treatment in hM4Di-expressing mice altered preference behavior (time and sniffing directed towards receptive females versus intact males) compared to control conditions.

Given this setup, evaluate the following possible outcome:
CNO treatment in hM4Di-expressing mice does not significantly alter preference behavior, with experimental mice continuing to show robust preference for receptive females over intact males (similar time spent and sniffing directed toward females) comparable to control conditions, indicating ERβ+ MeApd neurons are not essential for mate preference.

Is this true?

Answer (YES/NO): NO